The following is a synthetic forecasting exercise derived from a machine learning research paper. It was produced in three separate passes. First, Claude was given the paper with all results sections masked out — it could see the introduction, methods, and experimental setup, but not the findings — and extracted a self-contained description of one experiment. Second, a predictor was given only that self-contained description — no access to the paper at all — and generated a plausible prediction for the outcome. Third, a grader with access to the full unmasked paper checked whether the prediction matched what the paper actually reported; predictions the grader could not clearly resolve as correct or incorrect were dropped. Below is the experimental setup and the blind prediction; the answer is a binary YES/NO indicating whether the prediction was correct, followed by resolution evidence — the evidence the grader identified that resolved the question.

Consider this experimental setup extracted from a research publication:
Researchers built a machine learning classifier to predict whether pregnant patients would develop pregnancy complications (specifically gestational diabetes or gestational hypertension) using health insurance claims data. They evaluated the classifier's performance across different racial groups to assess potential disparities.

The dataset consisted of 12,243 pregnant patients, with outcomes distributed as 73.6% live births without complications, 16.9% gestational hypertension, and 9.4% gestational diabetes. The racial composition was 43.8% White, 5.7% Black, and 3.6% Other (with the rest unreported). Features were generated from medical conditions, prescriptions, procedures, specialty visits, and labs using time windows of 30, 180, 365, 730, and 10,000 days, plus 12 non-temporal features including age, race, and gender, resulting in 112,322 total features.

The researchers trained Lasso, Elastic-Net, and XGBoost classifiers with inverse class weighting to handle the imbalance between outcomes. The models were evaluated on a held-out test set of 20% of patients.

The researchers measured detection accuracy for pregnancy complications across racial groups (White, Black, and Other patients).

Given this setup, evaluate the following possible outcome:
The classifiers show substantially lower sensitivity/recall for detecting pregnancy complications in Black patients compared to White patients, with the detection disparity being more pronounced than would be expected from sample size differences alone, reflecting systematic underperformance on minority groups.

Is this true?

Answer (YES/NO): NO